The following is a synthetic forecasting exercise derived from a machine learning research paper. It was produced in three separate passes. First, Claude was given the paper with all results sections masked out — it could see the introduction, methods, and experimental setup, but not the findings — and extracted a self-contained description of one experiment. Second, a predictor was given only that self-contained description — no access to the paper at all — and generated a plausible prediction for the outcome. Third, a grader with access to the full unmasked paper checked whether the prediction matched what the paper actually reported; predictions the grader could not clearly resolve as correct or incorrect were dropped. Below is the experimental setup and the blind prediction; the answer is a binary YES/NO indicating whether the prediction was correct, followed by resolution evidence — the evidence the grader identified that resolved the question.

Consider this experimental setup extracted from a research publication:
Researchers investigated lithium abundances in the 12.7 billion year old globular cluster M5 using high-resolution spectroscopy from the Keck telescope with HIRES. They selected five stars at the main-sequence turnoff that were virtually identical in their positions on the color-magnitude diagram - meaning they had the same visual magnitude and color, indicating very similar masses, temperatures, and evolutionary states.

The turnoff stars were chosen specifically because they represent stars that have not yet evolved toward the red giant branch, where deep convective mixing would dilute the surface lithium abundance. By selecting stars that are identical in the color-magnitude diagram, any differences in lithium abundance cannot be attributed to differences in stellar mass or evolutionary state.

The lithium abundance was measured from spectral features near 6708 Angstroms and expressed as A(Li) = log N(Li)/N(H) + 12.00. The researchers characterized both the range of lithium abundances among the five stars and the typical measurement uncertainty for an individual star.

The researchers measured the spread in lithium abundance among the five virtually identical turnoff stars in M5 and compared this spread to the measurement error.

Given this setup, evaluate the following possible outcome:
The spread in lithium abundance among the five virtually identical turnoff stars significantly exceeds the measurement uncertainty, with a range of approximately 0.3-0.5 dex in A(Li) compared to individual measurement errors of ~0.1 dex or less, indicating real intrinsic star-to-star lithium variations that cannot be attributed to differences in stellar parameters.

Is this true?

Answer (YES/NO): YES